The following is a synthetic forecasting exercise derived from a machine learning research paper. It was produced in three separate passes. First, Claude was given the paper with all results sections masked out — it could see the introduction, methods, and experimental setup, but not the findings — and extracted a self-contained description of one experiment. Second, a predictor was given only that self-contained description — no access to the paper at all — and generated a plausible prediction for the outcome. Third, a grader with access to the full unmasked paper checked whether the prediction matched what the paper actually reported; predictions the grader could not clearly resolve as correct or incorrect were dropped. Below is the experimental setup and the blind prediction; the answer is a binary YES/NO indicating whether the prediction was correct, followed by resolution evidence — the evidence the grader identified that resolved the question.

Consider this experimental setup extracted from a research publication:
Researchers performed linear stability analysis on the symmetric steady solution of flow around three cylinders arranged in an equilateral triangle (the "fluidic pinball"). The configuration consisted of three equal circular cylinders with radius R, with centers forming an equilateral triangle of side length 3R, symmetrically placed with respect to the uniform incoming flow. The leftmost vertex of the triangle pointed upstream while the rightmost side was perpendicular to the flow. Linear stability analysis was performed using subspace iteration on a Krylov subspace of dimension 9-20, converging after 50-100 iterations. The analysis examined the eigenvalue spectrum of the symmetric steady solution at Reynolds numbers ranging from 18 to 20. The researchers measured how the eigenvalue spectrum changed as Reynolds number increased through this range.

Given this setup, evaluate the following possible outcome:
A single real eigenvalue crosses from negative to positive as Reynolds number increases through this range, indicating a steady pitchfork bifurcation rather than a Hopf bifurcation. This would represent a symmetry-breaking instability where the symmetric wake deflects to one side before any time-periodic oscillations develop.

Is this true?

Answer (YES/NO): NO